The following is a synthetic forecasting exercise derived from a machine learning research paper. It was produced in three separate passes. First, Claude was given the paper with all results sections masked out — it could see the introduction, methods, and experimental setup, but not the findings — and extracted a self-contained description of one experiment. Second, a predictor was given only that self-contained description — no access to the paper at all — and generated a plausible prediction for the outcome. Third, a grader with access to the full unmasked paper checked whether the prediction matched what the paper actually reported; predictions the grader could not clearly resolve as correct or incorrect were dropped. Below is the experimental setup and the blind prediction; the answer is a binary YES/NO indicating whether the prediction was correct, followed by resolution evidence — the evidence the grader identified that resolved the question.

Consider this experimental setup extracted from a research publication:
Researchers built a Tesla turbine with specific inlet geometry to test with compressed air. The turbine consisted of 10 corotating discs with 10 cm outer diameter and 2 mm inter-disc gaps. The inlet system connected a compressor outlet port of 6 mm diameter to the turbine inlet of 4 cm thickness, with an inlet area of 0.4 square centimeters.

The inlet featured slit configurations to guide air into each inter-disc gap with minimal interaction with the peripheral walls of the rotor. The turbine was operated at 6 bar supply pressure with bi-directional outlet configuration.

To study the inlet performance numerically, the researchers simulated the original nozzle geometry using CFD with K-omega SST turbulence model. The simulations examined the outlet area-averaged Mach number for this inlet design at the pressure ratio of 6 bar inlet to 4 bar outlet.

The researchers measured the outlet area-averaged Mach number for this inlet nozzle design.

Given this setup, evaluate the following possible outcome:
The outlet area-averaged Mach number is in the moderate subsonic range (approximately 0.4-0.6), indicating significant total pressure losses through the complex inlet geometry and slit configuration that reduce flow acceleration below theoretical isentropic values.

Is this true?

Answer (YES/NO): YES